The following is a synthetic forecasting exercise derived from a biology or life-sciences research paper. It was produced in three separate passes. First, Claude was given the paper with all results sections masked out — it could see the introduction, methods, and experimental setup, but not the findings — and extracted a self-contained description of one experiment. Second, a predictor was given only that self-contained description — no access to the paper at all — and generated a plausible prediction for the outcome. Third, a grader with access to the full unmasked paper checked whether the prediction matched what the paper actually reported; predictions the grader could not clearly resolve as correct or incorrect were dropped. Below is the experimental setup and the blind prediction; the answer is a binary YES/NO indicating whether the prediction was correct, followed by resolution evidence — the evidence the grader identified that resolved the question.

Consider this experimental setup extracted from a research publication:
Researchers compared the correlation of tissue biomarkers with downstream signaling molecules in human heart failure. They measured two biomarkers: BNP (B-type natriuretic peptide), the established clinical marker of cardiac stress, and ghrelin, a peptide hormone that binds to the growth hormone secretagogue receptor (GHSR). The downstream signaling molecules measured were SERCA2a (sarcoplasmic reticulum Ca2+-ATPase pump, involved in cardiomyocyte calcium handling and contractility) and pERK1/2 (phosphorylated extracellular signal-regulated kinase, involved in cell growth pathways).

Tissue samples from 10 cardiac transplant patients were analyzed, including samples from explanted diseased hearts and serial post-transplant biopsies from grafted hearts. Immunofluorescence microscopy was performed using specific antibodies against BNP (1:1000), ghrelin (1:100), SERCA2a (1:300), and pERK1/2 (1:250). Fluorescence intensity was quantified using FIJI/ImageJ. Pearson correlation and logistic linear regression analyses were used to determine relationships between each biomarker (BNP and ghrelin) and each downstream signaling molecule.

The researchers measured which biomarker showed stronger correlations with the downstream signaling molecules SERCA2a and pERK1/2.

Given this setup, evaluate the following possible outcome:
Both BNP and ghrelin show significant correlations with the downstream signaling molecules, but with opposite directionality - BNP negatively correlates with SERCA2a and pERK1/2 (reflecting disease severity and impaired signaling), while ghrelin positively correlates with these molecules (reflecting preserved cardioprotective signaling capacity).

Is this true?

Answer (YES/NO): NO